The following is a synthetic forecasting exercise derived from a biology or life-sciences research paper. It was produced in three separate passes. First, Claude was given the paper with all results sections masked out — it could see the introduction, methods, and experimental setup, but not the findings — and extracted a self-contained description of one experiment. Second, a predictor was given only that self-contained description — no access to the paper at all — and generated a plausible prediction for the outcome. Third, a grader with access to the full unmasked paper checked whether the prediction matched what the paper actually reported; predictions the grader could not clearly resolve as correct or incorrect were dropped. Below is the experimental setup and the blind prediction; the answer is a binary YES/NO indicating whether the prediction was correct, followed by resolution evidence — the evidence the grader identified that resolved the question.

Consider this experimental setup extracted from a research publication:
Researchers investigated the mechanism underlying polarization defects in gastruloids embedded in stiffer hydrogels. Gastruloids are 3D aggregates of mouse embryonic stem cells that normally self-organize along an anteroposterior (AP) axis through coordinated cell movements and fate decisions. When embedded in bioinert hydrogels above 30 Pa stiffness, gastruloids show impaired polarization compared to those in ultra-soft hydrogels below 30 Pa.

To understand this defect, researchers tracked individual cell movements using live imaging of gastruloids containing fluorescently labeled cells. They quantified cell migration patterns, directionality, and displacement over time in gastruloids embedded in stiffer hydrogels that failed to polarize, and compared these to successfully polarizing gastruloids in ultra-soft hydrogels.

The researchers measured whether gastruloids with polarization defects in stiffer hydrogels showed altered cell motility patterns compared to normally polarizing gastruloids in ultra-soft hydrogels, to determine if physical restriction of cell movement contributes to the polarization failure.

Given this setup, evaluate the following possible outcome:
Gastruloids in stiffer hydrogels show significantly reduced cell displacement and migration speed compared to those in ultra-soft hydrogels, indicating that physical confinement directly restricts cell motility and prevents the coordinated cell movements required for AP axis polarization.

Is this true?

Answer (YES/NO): YES